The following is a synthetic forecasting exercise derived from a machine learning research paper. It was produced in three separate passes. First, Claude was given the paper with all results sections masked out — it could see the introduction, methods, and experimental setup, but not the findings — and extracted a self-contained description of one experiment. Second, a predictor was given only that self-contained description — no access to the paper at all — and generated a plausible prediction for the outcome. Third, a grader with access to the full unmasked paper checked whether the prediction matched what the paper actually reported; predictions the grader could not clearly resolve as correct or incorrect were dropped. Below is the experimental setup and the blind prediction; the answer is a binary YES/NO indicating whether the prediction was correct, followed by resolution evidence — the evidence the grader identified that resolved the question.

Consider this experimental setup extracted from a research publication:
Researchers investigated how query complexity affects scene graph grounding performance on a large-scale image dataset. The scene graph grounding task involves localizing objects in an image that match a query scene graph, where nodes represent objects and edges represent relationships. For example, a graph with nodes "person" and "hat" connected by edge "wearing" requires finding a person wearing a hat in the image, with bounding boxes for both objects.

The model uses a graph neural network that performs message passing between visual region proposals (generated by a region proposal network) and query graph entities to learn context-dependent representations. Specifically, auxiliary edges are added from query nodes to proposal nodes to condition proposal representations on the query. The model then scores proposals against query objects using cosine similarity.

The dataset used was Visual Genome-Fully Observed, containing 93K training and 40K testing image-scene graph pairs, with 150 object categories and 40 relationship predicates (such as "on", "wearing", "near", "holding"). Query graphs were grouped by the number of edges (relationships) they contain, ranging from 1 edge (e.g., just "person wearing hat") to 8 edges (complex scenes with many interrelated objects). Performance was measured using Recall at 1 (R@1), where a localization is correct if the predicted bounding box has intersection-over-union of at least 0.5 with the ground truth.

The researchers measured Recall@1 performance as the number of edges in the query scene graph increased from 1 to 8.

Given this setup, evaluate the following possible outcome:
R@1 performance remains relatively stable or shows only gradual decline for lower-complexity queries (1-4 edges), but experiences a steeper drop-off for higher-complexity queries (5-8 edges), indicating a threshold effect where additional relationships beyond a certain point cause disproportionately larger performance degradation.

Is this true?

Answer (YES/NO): NO